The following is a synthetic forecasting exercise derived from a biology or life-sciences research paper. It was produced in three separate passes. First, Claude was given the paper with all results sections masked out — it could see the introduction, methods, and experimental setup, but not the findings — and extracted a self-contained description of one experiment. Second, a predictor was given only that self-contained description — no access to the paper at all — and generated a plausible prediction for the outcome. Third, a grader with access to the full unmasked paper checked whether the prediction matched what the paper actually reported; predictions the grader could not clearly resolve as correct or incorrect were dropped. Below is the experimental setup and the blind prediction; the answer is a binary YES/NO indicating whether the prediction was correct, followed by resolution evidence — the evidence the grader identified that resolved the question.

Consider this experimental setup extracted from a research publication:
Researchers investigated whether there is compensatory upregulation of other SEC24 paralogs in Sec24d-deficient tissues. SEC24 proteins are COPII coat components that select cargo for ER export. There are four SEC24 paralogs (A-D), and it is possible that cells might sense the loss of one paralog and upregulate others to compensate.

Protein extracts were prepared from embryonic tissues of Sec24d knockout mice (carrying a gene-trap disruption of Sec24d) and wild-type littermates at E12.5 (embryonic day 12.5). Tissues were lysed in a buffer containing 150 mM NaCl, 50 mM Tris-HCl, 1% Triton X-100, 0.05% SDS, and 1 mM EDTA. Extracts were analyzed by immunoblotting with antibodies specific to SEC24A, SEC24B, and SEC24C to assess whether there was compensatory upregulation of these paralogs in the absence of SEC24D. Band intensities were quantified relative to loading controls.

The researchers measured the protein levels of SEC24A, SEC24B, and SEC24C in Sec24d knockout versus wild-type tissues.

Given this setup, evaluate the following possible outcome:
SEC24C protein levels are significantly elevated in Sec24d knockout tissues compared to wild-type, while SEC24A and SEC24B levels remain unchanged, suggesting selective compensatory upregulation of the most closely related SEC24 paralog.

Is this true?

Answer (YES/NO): YES